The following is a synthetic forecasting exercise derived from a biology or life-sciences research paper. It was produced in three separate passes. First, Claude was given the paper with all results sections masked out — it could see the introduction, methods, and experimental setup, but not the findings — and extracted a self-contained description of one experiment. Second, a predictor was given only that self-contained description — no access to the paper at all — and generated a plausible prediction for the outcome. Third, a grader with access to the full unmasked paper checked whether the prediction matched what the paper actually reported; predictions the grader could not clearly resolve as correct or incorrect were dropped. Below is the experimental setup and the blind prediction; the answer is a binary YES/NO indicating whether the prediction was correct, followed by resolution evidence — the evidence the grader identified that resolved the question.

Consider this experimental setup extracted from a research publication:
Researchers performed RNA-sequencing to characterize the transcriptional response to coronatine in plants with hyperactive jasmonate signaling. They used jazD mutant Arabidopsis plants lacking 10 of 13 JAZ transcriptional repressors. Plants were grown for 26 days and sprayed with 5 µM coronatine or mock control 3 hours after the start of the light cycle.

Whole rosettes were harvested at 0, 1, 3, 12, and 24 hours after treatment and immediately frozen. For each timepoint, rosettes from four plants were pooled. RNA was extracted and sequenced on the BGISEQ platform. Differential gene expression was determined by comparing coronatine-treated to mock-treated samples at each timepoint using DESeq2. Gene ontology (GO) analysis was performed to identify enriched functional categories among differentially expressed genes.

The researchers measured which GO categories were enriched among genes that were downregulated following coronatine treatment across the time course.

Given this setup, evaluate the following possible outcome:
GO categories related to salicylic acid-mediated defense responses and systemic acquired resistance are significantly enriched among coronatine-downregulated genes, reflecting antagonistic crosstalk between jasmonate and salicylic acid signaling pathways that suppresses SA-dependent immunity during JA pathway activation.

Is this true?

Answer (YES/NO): YES